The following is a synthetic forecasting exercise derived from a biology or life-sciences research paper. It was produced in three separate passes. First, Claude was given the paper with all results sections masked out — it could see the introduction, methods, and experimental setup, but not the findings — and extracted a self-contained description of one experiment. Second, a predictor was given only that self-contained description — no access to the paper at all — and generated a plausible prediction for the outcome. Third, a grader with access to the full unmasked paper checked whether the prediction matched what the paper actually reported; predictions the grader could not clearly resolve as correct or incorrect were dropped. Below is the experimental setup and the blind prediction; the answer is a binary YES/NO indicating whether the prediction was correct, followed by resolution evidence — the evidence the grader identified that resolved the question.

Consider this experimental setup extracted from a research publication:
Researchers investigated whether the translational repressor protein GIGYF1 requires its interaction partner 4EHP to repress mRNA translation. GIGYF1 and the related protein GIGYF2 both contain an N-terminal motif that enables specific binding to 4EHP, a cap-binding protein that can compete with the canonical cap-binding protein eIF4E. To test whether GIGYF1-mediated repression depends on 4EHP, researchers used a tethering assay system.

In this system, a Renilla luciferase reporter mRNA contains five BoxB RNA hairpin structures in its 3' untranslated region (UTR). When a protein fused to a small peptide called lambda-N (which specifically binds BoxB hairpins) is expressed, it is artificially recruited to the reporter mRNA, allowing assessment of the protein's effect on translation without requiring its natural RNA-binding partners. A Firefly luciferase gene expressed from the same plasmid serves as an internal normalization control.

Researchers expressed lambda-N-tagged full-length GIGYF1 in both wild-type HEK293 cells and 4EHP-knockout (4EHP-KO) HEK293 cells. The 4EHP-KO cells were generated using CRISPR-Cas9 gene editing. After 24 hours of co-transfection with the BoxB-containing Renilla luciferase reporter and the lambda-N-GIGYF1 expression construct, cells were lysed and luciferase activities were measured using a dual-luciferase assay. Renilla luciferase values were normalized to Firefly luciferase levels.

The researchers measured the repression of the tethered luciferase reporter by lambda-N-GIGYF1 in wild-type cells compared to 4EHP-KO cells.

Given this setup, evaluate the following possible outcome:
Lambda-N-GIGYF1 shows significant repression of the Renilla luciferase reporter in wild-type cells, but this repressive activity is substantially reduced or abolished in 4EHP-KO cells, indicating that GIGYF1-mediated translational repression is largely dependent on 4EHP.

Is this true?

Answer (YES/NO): NO